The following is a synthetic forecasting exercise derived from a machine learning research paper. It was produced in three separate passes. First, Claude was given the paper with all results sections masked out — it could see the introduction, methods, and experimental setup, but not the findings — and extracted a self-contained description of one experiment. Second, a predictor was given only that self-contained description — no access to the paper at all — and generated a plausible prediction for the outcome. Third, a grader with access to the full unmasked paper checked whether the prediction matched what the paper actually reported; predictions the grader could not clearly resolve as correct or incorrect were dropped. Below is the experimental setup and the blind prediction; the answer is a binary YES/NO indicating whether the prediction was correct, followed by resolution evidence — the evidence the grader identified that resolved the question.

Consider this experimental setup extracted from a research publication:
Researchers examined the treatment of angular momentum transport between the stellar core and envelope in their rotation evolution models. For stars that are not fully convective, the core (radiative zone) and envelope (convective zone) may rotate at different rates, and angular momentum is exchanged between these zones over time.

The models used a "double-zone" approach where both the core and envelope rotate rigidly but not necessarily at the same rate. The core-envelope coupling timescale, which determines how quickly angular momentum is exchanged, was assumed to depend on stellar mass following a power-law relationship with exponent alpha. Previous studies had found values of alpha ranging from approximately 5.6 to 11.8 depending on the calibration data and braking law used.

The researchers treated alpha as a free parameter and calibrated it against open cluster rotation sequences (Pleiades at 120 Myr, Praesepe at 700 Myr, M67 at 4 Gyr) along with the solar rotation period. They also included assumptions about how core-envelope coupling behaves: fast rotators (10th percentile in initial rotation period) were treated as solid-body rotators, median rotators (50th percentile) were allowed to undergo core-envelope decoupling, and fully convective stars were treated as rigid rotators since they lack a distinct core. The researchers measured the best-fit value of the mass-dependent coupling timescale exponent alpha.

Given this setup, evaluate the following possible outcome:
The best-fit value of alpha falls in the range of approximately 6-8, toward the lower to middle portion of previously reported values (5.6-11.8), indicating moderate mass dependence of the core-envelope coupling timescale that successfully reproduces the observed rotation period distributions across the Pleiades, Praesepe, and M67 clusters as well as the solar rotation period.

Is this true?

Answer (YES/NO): NO